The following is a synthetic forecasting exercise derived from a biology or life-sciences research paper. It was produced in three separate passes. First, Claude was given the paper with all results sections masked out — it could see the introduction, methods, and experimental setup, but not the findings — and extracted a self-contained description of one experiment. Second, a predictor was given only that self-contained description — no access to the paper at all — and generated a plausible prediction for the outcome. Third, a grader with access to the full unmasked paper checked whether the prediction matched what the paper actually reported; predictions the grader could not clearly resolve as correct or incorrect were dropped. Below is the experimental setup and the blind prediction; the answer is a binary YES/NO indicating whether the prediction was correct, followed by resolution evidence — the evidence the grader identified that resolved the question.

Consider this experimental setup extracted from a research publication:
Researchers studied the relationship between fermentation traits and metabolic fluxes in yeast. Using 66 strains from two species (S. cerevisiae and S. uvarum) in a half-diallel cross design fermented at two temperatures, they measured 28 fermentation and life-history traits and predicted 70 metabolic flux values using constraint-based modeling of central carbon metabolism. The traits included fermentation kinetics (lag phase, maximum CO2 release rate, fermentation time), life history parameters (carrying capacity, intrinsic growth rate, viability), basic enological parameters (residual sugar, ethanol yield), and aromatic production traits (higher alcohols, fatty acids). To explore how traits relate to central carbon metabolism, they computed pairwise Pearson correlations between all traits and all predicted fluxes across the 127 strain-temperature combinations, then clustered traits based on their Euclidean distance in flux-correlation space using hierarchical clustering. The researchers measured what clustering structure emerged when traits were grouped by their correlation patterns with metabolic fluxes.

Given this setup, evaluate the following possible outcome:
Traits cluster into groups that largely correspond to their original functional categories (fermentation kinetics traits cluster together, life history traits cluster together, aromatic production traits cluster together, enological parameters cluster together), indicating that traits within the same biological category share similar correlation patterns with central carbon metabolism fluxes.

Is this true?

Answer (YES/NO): NO